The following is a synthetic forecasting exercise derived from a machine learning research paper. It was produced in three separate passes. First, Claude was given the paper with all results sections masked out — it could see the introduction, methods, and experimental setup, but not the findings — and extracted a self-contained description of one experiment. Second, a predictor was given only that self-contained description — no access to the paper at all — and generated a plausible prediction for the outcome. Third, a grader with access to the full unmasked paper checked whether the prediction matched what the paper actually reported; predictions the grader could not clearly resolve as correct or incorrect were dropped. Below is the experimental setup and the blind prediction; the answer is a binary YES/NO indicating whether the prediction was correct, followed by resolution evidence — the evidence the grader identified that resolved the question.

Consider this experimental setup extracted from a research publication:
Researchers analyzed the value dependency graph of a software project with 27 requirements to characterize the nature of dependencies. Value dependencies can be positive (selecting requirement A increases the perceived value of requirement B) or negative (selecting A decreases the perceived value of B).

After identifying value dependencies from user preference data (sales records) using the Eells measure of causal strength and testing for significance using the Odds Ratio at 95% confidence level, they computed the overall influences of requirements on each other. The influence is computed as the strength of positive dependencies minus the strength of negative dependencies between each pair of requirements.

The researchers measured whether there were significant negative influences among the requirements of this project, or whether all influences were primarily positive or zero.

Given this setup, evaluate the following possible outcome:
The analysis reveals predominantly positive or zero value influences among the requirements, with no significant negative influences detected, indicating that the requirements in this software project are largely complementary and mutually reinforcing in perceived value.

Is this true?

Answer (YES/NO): YES